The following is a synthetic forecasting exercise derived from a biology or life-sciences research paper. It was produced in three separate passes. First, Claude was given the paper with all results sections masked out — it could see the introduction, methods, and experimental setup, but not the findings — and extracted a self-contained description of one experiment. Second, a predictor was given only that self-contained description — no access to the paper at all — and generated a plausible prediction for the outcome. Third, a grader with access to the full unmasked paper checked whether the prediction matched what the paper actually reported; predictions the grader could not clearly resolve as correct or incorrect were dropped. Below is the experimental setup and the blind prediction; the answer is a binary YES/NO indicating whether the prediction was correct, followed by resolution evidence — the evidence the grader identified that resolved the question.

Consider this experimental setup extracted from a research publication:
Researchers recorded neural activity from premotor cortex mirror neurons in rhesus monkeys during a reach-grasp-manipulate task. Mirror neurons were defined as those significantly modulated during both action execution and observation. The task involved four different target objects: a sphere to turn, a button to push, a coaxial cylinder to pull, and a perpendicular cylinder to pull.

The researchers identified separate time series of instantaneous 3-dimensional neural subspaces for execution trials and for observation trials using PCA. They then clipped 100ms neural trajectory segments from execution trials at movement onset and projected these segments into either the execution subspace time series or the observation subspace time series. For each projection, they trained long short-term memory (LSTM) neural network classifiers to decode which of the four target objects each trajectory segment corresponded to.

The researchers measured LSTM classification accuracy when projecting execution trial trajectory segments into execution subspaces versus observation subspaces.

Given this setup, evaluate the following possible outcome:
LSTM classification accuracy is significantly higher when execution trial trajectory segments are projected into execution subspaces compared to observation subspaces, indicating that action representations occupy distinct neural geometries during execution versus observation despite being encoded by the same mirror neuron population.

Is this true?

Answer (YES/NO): YES